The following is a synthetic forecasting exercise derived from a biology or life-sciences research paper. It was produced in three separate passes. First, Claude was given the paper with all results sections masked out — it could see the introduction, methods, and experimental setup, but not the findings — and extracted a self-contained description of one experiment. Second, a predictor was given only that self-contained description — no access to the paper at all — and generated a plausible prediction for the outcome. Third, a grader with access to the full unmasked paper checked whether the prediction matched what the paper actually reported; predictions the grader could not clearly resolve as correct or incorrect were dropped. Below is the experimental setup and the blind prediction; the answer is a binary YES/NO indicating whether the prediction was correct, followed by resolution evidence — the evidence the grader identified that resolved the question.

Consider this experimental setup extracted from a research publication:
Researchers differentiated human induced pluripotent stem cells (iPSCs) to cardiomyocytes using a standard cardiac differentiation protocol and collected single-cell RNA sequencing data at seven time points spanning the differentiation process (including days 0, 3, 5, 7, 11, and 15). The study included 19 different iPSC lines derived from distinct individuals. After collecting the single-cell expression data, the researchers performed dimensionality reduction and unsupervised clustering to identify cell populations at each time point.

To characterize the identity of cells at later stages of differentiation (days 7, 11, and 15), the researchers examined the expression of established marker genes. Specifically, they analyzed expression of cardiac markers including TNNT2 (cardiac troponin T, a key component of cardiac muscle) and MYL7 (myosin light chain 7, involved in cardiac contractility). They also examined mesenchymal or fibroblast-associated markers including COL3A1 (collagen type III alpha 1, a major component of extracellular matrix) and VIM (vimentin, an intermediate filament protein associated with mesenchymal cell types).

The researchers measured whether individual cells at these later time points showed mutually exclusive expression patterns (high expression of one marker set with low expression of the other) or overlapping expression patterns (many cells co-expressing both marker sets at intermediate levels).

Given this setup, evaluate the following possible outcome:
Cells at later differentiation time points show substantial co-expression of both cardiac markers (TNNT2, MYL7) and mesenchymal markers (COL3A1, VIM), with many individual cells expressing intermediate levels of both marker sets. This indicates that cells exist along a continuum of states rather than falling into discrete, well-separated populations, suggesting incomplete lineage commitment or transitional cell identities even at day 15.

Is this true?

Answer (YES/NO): NO